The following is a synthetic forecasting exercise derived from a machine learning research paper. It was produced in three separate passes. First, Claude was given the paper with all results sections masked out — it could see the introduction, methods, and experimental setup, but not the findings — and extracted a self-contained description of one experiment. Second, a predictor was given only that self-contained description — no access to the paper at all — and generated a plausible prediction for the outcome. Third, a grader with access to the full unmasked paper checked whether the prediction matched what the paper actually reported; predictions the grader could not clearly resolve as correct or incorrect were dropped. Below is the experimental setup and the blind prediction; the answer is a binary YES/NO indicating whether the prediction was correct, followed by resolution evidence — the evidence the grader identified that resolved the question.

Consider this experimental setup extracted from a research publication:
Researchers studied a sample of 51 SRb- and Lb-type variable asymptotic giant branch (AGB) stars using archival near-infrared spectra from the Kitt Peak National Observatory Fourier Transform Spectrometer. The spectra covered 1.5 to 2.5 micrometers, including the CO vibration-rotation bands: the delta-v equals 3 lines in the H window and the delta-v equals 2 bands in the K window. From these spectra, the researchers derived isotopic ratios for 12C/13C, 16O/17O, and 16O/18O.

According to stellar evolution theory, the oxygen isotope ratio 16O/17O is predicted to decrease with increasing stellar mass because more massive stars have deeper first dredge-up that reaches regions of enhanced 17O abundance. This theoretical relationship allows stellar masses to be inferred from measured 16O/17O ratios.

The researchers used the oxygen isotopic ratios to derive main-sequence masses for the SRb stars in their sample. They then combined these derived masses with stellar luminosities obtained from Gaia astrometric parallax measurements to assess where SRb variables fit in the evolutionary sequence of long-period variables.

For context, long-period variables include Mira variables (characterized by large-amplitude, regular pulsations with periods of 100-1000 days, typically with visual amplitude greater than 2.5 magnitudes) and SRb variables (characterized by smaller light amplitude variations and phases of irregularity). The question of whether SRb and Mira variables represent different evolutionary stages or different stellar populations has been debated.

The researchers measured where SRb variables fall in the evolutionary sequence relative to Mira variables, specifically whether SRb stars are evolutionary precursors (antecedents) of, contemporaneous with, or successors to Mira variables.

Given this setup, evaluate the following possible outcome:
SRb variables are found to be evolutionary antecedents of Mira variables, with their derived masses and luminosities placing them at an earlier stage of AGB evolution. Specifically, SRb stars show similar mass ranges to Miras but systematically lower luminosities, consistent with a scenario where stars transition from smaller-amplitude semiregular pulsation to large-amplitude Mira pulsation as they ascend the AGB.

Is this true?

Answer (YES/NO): YES